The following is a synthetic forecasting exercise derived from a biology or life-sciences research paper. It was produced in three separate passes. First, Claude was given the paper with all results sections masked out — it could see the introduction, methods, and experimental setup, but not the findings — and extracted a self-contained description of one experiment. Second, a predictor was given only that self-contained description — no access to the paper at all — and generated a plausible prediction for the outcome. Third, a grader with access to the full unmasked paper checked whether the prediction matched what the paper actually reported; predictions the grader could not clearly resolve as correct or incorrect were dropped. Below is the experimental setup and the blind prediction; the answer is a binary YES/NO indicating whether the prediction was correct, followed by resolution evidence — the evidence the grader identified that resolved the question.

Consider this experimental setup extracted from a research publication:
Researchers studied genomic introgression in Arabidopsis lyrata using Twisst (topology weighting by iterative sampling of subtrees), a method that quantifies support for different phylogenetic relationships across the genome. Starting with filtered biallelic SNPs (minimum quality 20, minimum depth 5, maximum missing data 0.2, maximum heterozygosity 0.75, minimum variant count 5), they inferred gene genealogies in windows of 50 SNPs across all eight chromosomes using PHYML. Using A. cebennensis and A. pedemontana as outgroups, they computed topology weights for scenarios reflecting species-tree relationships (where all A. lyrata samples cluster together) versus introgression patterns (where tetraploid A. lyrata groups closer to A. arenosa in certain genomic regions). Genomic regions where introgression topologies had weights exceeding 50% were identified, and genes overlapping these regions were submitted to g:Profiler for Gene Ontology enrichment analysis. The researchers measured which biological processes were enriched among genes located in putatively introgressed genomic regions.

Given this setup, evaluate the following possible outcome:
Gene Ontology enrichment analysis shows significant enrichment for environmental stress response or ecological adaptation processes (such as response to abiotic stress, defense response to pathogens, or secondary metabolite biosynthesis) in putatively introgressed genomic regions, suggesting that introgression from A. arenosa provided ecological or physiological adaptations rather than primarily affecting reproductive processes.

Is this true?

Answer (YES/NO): NO